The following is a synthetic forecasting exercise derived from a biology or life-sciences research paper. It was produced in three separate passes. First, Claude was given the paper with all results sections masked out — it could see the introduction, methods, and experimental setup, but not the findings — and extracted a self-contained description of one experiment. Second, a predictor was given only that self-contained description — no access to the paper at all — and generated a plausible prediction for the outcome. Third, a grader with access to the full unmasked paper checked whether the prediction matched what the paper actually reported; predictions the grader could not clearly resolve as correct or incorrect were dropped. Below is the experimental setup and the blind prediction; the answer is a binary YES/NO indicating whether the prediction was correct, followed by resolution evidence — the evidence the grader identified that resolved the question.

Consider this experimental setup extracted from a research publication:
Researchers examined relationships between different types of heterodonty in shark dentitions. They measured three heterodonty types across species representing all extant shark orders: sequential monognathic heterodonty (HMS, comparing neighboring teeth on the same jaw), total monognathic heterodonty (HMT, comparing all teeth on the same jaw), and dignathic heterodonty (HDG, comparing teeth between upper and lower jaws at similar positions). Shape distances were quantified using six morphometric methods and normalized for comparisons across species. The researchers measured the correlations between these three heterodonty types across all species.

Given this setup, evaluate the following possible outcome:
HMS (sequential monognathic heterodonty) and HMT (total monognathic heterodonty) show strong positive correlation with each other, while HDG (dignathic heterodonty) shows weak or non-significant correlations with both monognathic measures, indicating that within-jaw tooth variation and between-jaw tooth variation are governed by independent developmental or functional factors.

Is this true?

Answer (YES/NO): NO